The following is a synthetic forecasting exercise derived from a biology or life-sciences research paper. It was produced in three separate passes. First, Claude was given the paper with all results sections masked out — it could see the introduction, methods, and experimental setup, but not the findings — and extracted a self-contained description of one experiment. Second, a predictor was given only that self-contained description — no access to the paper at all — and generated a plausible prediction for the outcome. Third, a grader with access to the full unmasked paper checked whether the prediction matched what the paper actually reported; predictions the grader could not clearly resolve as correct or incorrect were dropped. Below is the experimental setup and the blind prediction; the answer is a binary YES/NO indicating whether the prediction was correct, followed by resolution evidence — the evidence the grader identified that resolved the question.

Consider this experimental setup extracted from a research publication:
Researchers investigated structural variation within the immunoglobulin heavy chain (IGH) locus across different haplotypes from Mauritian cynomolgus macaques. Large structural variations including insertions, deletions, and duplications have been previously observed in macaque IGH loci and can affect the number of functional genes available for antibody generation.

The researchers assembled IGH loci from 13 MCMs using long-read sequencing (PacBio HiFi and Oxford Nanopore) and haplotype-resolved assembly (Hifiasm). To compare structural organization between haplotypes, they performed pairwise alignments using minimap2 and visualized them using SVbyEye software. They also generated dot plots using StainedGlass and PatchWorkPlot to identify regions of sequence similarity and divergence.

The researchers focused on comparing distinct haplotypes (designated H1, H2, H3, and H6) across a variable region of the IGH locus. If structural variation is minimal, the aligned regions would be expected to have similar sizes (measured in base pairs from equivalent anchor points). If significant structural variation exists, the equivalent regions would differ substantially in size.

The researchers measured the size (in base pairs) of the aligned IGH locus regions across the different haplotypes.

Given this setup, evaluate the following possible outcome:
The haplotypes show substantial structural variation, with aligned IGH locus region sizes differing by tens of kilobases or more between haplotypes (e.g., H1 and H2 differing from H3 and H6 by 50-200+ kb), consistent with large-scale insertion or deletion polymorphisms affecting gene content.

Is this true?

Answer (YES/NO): YES